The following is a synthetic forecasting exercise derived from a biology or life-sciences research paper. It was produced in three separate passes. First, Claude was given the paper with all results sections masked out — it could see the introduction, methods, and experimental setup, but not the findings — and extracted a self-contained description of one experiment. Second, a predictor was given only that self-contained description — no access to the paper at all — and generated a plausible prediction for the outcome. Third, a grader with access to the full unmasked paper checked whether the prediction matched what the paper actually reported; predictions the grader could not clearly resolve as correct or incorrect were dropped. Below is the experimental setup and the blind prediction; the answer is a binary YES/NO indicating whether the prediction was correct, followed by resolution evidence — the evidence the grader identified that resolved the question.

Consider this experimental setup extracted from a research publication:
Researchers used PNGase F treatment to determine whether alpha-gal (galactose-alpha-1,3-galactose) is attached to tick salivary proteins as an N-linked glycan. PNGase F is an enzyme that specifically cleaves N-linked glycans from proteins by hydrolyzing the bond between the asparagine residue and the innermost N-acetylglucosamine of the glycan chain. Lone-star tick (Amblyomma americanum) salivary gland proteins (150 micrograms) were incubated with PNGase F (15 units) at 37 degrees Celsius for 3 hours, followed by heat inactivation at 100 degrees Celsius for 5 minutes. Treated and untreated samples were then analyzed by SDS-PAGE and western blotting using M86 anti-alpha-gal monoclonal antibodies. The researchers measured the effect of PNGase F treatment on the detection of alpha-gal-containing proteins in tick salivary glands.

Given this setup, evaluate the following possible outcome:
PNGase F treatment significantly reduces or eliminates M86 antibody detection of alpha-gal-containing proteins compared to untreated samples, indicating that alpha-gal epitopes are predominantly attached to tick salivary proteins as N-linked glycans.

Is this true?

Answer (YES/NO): YES